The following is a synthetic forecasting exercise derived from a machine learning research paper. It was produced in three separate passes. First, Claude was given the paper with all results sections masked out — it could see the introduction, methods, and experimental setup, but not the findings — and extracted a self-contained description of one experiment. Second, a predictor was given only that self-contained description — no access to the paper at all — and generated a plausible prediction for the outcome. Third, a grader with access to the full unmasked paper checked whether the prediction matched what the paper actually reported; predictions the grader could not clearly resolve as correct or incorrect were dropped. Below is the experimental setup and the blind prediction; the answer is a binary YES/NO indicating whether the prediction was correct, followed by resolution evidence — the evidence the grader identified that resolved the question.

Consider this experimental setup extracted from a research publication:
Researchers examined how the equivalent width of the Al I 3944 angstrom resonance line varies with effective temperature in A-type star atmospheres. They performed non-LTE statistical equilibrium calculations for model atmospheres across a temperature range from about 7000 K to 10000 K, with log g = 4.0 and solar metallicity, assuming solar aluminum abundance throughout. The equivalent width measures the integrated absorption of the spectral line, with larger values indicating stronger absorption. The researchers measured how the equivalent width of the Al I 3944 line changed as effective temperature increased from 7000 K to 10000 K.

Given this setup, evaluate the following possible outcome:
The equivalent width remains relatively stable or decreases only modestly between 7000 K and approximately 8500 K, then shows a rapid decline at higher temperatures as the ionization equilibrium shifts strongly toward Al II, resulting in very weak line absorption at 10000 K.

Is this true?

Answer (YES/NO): NO